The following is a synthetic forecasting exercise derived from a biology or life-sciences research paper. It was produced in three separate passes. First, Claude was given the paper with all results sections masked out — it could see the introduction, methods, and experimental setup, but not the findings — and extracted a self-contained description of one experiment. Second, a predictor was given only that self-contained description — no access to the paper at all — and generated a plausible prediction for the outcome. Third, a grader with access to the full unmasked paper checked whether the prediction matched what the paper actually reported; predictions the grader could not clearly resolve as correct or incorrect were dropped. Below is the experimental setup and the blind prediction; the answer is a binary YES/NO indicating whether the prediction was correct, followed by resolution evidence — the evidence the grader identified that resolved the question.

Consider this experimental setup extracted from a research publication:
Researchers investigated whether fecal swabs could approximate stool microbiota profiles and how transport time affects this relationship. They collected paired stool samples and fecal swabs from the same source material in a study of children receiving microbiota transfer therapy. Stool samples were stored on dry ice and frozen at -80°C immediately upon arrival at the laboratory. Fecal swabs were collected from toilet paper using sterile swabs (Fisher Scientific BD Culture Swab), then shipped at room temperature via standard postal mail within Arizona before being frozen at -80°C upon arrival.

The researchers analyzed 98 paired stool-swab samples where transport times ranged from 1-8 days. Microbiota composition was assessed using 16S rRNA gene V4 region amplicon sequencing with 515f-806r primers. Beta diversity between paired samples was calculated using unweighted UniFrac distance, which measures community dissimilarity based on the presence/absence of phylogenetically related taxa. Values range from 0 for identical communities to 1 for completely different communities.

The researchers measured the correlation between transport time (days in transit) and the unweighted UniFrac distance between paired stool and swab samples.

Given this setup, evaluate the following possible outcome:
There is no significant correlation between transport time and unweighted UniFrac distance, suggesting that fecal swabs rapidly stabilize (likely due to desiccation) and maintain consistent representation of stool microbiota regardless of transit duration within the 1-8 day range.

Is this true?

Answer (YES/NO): NO